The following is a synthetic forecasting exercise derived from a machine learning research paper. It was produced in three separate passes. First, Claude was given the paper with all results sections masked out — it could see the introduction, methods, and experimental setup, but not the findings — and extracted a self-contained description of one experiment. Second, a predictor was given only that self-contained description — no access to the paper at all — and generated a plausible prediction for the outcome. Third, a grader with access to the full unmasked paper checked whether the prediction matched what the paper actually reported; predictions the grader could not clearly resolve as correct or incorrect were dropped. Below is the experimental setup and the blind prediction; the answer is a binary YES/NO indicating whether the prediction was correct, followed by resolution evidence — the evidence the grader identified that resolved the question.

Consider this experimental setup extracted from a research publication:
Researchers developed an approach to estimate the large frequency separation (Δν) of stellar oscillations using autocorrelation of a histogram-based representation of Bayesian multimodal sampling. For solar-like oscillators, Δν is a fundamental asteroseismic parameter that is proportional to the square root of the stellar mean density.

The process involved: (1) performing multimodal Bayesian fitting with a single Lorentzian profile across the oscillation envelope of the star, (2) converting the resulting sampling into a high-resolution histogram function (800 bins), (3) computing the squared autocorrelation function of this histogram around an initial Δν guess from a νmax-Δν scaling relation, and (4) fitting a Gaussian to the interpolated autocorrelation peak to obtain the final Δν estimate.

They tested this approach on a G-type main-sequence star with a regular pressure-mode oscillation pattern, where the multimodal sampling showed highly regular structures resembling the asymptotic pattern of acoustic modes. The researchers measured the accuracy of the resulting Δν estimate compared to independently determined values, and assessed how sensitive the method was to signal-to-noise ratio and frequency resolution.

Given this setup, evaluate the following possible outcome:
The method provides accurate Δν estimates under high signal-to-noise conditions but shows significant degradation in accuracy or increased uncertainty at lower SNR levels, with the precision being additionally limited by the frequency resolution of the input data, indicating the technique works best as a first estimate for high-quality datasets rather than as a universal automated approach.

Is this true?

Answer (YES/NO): NO